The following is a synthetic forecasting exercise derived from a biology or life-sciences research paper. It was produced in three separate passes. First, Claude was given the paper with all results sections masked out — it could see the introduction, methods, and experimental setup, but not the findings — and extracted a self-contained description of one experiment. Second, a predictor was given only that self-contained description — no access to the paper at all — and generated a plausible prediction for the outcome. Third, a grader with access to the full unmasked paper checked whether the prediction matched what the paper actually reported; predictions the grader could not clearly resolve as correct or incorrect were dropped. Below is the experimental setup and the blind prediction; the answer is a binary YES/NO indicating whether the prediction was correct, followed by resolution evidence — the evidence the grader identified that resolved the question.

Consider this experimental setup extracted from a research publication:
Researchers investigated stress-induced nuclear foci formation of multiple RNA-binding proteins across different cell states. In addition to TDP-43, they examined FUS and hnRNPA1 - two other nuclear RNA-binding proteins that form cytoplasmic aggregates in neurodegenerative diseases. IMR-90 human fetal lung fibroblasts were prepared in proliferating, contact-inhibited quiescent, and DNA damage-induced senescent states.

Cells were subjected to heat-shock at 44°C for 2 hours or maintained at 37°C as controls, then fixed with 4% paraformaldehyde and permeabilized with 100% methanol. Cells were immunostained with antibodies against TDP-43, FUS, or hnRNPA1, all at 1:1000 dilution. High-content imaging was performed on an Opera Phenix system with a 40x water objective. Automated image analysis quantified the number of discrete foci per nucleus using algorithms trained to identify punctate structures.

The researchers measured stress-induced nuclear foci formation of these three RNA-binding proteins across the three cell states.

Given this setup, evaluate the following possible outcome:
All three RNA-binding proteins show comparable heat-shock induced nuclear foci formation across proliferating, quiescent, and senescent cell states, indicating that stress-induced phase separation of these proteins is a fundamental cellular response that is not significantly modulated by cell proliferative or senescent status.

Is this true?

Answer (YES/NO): NO